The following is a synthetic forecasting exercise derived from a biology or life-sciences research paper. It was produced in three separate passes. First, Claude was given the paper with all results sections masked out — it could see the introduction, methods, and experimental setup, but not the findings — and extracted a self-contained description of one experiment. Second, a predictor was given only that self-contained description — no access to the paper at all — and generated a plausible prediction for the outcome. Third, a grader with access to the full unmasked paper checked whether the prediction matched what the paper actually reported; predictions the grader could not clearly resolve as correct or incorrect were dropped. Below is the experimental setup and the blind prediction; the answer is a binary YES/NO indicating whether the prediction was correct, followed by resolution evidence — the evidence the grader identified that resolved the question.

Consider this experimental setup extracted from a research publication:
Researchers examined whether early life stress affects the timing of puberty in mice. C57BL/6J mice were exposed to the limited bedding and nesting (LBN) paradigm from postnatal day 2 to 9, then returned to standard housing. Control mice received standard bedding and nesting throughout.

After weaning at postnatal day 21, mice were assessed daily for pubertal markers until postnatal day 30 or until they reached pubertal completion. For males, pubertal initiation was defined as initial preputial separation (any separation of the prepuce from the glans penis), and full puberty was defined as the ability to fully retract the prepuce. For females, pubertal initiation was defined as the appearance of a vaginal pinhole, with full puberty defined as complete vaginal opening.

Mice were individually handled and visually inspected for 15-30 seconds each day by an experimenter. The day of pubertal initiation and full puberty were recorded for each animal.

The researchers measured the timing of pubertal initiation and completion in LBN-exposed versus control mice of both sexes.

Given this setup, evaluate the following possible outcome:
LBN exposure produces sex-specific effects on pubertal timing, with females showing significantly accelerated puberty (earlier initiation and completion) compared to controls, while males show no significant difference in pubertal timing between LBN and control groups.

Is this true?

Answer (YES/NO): NO